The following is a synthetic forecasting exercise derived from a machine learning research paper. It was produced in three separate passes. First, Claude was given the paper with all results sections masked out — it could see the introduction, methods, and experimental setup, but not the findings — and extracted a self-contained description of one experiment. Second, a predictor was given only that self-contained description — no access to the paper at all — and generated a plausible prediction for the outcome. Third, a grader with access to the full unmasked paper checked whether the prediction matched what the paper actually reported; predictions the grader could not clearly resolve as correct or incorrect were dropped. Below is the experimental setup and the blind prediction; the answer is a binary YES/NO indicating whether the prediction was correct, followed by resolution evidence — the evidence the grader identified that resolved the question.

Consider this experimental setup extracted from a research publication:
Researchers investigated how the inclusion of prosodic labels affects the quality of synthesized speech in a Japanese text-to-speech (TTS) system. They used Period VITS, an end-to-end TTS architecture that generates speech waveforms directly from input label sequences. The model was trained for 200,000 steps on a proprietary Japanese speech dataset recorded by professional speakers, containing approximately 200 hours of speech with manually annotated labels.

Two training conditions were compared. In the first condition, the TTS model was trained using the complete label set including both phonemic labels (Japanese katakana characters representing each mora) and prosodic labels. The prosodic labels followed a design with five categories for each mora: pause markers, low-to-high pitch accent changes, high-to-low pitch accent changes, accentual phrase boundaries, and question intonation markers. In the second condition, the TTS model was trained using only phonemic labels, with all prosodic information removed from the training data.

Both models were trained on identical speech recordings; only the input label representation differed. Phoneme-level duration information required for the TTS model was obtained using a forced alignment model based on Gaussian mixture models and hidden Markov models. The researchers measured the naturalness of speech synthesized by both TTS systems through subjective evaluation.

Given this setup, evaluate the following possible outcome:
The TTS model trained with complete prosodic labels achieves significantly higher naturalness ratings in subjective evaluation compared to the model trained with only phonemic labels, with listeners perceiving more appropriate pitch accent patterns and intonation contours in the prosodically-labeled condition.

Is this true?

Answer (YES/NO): YES